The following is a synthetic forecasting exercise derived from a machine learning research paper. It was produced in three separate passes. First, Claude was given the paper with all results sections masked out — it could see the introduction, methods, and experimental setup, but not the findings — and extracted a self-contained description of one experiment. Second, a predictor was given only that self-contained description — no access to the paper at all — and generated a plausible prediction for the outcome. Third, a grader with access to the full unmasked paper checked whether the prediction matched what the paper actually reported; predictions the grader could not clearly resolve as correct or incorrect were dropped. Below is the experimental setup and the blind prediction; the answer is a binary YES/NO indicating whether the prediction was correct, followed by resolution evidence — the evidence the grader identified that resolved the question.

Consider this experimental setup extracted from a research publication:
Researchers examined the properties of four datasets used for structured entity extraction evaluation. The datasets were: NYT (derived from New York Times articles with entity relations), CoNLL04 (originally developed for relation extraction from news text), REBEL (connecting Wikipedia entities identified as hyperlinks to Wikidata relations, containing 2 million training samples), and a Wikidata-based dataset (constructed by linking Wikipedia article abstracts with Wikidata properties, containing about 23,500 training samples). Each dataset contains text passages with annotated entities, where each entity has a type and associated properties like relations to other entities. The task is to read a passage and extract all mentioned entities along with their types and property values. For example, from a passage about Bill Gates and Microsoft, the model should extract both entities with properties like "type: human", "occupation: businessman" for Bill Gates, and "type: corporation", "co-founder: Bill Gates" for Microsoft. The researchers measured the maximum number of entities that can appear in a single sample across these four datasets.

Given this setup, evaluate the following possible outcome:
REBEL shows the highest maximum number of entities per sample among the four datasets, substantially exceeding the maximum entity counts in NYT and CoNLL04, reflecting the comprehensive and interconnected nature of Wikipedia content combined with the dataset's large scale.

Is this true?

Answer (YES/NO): YES